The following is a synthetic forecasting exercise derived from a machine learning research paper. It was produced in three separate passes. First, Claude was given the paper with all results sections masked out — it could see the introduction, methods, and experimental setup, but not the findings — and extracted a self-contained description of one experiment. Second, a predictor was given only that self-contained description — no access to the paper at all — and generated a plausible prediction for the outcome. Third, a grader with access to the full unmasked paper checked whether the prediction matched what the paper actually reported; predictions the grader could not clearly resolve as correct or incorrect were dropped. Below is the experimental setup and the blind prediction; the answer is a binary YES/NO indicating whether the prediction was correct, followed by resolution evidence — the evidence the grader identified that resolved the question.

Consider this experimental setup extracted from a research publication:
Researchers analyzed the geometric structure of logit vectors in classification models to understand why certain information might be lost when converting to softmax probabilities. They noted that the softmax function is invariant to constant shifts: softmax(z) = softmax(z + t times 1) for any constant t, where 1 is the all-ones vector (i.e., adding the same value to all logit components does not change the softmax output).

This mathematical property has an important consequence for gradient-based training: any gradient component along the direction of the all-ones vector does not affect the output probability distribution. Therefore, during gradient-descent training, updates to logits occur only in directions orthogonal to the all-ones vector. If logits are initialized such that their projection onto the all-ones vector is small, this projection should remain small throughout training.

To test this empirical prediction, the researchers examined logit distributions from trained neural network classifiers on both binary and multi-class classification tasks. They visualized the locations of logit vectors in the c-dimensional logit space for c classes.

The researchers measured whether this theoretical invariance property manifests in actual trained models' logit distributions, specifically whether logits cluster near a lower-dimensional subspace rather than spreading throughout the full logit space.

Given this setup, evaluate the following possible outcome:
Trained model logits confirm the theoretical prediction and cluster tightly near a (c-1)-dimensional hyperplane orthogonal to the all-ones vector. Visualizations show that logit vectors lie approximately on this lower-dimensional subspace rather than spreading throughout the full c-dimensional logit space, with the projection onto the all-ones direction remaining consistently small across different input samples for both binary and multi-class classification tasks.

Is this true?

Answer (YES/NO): YES